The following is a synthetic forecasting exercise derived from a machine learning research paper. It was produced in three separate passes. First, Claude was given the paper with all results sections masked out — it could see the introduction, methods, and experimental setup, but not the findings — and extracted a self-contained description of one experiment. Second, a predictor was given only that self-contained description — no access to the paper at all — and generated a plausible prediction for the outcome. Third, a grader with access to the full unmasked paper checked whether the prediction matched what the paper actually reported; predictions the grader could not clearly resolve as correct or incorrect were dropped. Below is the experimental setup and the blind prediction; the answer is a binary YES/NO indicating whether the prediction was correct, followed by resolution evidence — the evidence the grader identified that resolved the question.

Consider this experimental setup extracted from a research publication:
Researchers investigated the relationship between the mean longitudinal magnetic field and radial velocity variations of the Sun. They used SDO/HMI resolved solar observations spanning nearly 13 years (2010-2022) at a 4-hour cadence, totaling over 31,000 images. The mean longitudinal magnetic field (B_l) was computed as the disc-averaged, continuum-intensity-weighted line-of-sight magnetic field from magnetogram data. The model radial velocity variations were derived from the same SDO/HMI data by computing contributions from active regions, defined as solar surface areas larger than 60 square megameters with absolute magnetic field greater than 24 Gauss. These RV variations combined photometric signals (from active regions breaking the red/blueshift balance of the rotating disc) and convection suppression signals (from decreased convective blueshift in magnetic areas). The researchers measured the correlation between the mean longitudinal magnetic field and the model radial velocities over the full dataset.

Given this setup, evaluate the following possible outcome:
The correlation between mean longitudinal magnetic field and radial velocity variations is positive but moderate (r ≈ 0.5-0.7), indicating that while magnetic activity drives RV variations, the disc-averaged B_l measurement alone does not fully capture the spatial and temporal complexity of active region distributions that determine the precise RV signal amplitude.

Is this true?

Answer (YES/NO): NO